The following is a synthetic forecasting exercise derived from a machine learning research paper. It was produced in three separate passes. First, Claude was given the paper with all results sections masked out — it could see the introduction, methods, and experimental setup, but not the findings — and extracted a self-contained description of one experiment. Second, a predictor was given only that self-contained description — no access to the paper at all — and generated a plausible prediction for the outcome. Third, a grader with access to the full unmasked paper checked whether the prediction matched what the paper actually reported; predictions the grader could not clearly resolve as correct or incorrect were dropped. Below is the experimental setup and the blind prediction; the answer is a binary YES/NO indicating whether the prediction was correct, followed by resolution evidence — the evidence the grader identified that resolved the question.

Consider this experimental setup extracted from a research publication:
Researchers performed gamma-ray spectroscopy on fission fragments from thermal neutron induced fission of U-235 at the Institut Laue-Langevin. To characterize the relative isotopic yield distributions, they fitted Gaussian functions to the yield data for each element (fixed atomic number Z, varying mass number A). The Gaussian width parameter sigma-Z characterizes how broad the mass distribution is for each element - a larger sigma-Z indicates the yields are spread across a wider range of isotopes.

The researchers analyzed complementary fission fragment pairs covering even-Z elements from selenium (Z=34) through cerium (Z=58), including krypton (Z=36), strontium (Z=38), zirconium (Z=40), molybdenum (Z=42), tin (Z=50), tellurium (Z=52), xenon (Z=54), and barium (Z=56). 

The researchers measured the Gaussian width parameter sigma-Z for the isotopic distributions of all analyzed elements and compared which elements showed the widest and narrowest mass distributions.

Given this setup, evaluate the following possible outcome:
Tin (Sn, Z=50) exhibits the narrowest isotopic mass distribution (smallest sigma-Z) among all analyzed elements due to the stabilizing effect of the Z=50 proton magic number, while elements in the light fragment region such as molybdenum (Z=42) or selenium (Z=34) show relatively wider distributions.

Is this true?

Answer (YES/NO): NO